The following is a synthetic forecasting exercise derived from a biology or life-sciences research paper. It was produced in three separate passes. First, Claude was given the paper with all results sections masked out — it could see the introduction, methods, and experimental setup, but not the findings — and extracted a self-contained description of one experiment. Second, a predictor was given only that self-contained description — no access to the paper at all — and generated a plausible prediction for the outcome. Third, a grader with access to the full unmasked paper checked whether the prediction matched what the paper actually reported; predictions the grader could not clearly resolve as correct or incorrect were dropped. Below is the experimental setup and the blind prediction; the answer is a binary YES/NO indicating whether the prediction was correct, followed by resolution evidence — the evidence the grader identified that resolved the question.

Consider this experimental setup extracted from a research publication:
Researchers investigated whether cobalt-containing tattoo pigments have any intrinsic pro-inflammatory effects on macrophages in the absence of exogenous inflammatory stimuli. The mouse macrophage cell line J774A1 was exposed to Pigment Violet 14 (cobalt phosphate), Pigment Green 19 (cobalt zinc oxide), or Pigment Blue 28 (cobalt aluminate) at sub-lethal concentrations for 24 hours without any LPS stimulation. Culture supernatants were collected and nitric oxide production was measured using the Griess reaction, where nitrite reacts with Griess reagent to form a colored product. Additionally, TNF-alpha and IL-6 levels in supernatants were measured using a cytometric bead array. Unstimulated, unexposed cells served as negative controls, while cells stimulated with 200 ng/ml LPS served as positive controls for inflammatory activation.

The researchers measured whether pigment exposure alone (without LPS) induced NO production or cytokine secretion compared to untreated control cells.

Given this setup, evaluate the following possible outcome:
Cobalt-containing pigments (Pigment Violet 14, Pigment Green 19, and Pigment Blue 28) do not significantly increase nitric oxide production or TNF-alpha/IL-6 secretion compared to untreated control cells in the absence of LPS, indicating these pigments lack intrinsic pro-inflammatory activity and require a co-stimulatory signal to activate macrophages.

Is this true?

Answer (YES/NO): NO